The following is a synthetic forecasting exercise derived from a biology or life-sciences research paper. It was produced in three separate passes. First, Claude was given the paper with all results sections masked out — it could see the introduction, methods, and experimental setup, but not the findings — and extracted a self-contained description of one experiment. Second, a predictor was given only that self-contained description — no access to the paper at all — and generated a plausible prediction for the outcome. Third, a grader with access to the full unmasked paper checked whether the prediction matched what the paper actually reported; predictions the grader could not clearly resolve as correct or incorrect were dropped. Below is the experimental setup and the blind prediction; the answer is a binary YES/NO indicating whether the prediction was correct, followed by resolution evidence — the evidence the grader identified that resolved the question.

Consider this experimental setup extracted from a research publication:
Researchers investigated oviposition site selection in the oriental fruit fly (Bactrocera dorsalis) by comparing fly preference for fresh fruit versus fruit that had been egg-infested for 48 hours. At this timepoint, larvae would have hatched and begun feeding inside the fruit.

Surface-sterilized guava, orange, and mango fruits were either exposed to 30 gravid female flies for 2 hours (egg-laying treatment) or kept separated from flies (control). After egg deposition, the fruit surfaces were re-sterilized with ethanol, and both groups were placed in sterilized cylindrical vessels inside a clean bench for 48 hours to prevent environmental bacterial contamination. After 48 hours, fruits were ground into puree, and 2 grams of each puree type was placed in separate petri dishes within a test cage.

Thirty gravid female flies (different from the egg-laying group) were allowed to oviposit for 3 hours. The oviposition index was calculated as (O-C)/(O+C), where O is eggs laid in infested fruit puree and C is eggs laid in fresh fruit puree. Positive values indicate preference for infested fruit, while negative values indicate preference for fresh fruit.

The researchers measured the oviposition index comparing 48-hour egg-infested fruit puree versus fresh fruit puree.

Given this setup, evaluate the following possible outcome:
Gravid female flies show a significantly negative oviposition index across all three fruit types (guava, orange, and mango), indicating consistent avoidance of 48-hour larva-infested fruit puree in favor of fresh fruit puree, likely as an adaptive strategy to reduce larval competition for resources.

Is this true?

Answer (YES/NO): YES